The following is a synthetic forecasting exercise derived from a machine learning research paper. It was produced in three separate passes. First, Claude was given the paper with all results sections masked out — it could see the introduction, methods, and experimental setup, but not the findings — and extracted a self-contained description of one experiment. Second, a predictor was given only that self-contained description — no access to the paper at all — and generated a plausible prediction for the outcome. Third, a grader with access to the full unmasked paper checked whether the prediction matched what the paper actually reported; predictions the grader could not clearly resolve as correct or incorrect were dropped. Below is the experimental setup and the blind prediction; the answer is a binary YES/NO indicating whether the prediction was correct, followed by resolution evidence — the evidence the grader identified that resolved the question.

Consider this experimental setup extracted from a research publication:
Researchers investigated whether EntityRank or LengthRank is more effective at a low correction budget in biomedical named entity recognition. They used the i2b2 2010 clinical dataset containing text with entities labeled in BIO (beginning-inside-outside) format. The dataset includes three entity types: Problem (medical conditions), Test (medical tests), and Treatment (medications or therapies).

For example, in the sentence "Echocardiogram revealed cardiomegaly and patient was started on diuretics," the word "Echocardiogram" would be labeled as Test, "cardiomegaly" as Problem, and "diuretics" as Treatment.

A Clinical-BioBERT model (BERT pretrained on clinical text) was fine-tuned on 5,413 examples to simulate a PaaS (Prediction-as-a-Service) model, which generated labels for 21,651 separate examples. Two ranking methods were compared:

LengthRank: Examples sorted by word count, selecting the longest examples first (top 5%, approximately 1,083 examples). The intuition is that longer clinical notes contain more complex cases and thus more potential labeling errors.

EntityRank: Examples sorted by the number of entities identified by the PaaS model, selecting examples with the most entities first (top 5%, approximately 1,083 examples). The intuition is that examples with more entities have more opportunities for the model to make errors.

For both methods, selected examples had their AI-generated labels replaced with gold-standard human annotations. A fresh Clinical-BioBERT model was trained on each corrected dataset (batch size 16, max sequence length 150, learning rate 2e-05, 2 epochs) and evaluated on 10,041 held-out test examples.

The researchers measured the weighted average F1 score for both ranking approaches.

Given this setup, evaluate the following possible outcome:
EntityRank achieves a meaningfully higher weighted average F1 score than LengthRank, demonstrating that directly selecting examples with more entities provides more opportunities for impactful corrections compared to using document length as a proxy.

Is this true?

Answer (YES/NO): NO